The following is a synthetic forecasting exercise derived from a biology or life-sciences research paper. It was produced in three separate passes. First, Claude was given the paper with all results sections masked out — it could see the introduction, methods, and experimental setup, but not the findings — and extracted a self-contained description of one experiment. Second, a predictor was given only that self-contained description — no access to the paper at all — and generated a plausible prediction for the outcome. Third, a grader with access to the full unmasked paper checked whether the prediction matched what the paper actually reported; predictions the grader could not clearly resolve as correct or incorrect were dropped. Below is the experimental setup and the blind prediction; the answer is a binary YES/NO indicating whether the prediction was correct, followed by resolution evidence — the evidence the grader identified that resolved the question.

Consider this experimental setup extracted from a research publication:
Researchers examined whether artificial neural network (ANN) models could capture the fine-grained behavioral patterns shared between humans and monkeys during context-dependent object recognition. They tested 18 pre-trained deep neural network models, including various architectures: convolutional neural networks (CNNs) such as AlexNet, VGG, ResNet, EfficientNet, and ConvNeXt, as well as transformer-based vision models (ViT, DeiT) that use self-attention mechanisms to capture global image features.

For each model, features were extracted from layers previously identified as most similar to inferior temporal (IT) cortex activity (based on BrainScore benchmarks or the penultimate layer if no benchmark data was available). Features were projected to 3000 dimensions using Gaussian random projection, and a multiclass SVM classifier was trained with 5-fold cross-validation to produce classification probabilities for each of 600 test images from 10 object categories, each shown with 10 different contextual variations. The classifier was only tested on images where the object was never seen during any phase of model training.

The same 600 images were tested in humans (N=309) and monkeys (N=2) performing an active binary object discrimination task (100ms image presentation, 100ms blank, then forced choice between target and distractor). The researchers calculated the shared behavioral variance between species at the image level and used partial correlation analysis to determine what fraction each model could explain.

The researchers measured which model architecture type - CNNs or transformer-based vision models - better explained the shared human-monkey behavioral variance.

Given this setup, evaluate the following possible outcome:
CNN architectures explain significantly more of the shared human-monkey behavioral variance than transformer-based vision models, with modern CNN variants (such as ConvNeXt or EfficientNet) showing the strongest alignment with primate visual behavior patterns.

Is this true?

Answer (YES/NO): NO